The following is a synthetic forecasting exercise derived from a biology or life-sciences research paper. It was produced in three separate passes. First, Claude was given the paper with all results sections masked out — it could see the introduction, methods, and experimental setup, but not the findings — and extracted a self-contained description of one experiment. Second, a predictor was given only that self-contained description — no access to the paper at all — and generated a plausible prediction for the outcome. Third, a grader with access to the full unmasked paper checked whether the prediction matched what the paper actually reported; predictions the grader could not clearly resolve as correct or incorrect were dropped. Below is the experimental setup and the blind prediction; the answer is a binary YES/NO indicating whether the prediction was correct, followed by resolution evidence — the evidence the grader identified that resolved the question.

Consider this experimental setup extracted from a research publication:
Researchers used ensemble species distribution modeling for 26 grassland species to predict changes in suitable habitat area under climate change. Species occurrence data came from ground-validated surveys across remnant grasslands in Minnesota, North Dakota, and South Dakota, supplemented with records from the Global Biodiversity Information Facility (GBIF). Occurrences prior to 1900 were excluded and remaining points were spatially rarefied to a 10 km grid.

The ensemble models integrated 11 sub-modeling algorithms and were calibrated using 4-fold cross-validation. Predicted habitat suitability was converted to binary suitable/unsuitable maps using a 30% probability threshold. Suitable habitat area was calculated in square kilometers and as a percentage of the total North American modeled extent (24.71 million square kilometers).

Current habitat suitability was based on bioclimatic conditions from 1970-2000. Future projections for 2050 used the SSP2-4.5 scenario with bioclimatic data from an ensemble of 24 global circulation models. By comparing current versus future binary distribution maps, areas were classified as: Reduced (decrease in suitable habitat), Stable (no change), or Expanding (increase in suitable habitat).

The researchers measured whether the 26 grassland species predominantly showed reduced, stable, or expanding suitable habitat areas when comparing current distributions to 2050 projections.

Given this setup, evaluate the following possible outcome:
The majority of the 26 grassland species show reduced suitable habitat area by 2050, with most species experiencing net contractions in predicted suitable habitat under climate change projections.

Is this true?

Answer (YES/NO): NO